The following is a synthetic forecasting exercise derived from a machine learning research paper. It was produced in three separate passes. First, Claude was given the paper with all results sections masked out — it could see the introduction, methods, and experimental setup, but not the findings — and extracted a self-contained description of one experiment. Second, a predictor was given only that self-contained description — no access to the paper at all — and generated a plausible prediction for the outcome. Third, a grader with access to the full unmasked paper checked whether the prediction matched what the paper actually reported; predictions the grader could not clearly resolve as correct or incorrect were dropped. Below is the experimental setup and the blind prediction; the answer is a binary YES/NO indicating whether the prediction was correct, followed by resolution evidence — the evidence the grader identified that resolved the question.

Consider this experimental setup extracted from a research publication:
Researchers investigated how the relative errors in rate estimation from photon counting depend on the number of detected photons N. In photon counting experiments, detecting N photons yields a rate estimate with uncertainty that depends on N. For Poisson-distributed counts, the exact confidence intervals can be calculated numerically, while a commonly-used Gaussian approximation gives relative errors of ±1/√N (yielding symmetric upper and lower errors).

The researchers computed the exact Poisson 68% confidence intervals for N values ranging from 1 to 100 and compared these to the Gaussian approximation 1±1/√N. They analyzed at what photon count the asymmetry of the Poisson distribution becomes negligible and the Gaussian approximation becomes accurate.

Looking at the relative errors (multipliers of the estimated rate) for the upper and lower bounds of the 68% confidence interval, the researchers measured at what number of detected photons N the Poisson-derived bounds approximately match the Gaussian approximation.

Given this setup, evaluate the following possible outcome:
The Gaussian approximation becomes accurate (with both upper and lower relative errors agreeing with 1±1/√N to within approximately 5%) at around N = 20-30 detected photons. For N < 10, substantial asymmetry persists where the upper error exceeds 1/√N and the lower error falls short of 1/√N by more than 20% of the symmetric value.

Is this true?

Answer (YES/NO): NO